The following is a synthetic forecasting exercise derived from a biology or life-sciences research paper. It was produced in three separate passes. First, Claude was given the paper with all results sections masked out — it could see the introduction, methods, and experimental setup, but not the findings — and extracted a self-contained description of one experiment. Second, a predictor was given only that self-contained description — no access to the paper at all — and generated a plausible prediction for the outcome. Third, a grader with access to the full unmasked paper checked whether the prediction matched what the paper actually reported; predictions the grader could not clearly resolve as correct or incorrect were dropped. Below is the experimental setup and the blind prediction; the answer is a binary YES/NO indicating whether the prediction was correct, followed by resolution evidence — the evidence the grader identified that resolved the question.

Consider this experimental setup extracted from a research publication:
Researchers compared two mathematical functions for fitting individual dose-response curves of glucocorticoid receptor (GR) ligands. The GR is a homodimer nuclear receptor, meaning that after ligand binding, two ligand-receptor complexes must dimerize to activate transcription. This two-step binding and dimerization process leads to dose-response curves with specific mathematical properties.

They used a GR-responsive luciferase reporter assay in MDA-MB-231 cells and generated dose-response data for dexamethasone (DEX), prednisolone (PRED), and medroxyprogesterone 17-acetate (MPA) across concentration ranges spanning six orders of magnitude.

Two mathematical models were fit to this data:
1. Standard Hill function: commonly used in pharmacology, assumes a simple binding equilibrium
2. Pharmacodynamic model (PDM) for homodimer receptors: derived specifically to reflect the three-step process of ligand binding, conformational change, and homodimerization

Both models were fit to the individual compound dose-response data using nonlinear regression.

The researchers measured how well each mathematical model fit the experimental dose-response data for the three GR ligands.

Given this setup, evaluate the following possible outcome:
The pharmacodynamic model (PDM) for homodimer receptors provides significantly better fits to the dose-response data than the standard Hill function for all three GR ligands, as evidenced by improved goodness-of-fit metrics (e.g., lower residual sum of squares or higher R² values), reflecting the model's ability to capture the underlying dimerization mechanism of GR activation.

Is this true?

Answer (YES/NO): NO